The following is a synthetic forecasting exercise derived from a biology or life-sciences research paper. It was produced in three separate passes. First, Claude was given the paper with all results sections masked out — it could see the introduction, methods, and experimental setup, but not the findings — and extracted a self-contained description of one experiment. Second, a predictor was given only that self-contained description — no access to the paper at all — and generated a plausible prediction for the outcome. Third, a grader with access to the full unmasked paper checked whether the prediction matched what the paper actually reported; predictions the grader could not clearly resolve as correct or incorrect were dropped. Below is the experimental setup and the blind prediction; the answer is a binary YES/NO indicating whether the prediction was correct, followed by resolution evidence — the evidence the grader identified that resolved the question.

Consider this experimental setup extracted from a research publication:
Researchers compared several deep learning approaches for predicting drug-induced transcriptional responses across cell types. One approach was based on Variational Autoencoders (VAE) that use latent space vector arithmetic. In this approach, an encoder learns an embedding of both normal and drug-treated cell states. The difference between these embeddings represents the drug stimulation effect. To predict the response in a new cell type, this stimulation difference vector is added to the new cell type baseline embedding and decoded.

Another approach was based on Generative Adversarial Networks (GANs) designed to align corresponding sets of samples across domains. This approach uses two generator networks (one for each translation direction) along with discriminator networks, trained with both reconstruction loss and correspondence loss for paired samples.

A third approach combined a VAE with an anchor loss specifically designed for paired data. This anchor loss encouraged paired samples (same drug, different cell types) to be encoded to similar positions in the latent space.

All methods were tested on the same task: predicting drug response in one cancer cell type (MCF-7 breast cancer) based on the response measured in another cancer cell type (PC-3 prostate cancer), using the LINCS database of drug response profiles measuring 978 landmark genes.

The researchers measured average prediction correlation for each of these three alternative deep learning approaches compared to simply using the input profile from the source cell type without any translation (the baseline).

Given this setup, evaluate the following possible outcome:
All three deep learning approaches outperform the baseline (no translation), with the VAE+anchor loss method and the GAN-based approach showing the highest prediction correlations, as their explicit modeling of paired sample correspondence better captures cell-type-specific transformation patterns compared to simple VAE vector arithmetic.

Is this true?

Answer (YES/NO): NO